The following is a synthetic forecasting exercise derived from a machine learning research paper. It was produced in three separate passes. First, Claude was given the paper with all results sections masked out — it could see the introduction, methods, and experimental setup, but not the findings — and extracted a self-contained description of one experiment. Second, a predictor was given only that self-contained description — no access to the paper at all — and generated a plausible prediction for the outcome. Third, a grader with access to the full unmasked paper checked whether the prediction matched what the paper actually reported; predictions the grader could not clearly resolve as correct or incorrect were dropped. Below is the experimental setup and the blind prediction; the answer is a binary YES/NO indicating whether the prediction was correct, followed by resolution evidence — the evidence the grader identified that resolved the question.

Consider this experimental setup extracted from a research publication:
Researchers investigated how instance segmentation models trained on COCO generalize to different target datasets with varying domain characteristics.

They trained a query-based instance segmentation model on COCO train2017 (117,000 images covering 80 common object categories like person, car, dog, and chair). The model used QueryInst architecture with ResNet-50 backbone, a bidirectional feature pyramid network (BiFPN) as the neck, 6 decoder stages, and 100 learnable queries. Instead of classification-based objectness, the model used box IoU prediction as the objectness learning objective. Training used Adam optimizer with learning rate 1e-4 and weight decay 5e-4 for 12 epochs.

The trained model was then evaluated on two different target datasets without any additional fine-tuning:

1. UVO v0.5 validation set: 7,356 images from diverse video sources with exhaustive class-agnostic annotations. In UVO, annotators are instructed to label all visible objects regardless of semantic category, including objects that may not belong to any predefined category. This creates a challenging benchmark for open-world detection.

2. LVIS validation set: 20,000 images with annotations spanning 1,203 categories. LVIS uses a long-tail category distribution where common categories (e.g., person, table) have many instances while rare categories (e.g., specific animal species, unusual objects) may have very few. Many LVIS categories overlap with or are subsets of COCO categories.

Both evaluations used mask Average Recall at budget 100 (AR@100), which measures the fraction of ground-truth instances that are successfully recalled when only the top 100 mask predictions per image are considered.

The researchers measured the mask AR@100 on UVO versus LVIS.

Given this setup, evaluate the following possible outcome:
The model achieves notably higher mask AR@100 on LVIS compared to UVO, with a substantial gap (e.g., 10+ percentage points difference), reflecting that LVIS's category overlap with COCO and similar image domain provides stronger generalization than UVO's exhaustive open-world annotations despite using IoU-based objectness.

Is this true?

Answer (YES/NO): NO